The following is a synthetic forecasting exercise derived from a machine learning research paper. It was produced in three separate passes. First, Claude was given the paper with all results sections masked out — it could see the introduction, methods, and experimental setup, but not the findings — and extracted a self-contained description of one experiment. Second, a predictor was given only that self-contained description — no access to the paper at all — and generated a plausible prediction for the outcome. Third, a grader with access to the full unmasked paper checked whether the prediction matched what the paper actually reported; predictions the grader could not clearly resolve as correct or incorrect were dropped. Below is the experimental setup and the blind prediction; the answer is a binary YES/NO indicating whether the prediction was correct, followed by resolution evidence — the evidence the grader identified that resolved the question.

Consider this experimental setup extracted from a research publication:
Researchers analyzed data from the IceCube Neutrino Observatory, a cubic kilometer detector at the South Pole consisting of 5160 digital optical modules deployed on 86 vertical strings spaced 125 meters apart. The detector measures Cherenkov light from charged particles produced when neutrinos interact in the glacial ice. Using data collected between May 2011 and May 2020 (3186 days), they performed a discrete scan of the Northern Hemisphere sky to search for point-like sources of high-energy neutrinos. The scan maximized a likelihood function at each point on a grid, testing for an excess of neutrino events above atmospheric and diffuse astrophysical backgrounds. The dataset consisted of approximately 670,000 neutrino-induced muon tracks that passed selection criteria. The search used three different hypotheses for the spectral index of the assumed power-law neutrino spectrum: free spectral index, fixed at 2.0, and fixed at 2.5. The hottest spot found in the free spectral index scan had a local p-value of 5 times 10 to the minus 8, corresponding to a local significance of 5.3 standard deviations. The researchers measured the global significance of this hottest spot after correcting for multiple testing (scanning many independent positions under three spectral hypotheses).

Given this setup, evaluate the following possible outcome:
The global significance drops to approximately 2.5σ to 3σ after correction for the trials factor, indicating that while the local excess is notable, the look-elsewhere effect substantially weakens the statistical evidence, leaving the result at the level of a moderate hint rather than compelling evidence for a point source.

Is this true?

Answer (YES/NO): NO